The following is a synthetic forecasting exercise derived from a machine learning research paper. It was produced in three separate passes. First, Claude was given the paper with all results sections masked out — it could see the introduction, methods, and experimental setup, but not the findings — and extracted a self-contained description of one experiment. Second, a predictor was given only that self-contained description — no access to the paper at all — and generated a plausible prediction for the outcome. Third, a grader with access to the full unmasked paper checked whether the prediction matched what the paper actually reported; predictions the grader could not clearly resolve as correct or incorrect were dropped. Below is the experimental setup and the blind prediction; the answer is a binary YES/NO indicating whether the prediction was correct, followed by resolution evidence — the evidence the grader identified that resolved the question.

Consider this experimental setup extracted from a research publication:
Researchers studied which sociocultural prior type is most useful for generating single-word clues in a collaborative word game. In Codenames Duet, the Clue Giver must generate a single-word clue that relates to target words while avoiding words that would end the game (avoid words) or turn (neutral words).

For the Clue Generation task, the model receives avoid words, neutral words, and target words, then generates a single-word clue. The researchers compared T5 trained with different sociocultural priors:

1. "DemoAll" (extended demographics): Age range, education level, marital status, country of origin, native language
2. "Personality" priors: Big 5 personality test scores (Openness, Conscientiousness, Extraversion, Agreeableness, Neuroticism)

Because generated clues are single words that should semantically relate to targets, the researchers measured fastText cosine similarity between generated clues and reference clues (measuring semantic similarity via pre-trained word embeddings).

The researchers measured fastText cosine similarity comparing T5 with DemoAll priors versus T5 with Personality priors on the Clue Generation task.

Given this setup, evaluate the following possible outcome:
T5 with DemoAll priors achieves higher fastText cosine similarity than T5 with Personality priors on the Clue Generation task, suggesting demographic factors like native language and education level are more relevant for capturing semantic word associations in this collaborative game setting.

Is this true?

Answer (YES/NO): YES